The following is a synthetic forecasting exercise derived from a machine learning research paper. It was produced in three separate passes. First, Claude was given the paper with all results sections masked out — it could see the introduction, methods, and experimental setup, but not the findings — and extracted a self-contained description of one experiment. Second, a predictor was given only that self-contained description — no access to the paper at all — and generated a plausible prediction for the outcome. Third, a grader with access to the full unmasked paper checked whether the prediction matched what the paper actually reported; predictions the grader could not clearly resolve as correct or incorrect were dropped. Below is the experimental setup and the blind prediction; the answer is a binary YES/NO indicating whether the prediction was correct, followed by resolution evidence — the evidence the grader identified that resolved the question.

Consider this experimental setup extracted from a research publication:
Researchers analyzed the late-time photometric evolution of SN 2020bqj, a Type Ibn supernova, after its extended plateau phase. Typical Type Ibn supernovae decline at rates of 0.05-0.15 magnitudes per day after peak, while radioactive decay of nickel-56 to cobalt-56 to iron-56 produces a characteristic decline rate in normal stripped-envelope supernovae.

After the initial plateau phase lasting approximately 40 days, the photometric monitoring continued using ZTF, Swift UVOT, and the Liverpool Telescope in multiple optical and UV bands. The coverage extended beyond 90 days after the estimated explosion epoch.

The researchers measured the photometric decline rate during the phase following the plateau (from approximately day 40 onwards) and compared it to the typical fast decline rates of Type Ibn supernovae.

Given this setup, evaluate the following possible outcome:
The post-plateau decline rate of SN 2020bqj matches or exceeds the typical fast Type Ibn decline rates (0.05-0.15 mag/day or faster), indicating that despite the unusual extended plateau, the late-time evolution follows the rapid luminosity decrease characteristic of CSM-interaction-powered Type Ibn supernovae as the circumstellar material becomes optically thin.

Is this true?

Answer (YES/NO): NO